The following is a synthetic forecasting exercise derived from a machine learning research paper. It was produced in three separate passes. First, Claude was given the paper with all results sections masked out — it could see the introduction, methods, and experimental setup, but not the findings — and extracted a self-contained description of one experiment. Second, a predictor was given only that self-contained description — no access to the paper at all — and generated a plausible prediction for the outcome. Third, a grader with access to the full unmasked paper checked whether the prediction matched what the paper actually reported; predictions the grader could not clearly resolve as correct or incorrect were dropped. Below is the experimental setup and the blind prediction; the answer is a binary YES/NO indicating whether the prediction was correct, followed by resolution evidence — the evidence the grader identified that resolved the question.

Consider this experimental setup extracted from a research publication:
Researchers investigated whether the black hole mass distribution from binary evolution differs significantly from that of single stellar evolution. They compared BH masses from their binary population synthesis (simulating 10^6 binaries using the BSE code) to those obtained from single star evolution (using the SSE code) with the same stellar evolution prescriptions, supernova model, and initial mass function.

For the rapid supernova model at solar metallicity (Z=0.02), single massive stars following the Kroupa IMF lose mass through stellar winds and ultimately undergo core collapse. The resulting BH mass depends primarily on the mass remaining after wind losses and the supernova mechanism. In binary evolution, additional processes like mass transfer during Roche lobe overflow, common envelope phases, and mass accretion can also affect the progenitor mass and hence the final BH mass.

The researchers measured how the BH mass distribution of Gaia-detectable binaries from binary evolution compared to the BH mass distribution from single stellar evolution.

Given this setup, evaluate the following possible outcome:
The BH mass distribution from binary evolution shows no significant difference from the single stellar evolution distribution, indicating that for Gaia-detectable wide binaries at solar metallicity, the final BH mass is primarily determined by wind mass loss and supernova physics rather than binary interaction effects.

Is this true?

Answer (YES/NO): YES